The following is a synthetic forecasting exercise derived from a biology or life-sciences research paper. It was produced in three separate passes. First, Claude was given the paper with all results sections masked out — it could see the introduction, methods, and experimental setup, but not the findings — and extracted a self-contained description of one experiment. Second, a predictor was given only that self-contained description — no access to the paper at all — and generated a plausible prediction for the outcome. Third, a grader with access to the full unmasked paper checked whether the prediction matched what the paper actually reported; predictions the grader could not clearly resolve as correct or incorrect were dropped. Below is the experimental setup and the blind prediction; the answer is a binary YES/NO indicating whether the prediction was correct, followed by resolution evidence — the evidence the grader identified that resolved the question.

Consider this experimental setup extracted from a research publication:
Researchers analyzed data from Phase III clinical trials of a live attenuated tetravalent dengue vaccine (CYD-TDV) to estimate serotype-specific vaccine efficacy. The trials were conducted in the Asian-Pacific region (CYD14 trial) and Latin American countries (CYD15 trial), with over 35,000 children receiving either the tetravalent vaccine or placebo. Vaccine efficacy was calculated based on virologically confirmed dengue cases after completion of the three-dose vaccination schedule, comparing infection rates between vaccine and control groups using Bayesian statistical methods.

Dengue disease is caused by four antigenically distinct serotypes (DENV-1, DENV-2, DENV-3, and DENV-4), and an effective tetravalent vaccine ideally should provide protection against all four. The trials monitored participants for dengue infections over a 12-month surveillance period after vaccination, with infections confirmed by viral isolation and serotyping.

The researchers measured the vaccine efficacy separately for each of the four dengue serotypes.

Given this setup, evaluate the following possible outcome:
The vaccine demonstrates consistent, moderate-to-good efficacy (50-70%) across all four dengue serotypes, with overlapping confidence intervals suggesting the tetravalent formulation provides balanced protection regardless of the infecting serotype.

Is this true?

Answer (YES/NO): NO